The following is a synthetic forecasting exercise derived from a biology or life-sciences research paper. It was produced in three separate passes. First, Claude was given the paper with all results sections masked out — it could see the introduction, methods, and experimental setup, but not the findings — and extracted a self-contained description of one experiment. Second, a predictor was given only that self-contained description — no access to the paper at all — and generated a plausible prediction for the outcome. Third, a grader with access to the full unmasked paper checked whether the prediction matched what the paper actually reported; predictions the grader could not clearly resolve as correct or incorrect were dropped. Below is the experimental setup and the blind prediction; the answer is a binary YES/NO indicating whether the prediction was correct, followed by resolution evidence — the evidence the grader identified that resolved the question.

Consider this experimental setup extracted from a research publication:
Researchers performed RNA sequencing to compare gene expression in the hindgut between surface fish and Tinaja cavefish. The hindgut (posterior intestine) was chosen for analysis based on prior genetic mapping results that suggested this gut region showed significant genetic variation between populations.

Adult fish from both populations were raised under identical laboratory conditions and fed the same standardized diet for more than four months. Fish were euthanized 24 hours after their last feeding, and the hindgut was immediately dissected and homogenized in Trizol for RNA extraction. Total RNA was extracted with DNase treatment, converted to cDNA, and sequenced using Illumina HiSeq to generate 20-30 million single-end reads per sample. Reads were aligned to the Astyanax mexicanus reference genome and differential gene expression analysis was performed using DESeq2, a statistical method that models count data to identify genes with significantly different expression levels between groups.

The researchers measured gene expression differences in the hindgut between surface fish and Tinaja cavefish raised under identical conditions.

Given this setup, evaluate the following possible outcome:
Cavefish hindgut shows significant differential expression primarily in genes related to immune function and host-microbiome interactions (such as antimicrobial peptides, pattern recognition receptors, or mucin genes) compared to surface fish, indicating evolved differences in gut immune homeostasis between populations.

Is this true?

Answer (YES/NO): NO